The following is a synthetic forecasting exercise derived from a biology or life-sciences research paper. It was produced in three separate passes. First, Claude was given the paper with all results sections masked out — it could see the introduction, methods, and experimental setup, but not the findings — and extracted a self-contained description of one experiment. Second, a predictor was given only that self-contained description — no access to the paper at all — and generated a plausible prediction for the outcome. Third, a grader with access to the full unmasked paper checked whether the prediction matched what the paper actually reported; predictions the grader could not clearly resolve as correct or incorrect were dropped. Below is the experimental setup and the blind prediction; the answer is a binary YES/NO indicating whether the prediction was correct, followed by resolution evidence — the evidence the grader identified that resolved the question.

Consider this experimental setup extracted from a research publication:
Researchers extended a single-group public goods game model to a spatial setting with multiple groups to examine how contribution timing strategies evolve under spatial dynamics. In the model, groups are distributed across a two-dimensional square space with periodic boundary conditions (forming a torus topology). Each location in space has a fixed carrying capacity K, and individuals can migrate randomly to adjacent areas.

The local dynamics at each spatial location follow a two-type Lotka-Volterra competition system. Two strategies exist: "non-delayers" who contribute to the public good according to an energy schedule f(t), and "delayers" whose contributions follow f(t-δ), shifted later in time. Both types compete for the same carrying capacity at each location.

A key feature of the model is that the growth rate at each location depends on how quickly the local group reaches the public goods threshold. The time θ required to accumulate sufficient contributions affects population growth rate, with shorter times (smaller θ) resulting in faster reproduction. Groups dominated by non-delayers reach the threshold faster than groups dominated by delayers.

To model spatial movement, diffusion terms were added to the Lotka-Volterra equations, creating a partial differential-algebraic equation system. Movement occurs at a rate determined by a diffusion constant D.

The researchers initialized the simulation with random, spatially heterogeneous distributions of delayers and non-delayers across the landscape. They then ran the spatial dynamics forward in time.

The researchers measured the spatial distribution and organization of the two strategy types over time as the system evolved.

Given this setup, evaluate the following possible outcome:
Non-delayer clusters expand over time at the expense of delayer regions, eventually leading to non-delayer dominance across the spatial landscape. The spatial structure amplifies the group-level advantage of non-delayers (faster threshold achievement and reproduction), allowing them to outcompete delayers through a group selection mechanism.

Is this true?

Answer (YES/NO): NO